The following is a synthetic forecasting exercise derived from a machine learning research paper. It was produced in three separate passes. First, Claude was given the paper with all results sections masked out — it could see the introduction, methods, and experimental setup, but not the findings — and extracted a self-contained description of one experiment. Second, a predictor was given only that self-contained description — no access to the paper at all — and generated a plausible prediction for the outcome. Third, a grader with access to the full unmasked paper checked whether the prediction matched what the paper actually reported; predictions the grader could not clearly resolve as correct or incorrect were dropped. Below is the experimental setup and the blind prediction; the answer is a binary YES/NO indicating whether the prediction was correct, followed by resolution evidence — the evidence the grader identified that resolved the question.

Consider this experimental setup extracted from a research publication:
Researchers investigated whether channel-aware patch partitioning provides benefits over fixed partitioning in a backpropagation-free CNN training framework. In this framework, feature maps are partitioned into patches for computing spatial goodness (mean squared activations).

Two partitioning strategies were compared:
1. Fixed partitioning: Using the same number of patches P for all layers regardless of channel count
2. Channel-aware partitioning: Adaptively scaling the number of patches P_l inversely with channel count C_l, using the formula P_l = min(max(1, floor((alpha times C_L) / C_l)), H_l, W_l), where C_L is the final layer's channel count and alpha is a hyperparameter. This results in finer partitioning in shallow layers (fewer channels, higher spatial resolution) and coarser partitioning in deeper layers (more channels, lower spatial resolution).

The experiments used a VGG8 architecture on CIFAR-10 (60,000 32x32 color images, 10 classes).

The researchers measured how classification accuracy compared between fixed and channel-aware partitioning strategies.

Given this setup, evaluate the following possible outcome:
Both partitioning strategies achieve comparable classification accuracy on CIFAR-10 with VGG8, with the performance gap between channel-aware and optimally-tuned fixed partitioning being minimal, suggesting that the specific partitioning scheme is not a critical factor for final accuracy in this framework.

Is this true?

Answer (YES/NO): NO